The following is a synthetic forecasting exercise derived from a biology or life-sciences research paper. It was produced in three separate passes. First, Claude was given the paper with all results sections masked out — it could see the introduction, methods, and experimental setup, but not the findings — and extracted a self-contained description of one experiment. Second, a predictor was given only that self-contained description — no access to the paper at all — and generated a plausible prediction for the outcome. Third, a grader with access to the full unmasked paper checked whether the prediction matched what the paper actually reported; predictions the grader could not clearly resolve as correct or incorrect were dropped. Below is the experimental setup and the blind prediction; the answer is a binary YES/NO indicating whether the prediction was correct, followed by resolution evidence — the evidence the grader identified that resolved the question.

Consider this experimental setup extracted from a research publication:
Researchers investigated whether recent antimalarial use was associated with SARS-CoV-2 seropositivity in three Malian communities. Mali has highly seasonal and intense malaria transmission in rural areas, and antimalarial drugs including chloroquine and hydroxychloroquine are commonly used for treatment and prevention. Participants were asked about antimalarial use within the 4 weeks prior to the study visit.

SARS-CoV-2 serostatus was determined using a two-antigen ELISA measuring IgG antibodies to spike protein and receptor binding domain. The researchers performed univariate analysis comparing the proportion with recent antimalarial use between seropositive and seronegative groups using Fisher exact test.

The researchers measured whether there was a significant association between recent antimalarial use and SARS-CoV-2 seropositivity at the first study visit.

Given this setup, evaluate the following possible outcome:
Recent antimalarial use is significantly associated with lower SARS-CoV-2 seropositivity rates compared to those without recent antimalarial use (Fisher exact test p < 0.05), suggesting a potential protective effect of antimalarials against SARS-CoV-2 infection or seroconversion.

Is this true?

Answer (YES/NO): NO